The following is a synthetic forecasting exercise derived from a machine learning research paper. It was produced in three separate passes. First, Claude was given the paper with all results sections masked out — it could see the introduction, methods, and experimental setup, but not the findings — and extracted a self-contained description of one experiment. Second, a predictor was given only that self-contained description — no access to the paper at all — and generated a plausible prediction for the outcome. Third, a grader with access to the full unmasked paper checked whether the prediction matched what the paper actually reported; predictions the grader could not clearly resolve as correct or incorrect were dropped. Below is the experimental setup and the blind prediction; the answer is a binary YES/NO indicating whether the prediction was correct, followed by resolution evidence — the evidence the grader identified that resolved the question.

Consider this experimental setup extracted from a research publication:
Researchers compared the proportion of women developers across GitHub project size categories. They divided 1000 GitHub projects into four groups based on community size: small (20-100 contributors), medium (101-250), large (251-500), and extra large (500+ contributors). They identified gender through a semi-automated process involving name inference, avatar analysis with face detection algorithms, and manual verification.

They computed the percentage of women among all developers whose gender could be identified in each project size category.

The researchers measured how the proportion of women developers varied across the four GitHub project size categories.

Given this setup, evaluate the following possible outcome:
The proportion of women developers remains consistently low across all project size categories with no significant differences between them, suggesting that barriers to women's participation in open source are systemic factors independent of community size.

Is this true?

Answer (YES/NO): NO